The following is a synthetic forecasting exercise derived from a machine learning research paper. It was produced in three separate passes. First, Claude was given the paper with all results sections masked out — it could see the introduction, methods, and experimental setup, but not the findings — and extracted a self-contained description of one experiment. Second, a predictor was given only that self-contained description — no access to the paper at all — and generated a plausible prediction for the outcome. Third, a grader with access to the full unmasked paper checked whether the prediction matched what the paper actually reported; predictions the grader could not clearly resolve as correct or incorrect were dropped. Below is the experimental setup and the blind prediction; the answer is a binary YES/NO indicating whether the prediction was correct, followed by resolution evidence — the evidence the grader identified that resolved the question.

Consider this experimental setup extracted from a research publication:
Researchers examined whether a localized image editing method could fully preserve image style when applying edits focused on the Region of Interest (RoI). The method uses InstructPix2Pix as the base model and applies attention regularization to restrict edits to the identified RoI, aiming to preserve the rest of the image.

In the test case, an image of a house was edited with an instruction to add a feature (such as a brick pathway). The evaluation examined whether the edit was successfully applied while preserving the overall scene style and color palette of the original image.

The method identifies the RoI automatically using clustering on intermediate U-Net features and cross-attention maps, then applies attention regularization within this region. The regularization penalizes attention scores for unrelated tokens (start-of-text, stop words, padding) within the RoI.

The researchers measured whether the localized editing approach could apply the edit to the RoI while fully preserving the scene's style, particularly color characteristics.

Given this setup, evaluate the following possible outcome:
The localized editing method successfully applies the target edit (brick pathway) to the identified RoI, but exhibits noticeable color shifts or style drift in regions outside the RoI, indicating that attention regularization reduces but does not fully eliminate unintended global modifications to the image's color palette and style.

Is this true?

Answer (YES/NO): YES